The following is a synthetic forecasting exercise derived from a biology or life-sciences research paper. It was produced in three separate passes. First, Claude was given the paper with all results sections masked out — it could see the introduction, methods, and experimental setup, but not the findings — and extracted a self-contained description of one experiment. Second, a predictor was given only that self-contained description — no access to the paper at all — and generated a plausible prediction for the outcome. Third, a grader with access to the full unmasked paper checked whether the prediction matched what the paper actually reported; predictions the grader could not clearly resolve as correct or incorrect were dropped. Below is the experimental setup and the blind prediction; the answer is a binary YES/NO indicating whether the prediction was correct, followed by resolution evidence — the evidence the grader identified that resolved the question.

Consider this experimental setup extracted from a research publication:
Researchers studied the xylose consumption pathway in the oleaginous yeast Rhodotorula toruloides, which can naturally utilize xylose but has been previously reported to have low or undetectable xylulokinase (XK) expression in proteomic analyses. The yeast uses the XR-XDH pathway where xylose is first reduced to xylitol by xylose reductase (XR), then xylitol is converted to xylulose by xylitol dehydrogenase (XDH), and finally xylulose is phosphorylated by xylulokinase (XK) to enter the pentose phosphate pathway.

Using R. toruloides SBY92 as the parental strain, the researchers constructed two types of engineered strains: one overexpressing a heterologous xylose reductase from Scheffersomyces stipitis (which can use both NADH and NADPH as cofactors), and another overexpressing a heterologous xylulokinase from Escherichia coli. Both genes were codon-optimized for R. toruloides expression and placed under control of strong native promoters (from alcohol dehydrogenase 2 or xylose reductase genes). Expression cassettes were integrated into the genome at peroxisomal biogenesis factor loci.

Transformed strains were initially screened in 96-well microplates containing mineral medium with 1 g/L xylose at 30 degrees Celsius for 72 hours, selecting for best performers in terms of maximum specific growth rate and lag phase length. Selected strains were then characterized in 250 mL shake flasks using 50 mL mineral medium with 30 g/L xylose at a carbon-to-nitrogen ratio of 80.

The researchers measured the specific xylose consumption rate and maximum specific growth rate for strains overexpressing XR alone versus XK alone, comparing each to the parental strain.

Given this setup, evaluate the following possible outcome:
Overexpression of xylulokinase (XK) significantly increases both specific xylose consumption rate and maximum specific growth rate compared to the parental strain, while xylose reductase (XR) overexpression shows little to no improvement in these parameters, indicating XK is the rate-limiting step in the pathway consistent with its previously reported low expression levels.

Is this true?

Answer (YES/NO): NO